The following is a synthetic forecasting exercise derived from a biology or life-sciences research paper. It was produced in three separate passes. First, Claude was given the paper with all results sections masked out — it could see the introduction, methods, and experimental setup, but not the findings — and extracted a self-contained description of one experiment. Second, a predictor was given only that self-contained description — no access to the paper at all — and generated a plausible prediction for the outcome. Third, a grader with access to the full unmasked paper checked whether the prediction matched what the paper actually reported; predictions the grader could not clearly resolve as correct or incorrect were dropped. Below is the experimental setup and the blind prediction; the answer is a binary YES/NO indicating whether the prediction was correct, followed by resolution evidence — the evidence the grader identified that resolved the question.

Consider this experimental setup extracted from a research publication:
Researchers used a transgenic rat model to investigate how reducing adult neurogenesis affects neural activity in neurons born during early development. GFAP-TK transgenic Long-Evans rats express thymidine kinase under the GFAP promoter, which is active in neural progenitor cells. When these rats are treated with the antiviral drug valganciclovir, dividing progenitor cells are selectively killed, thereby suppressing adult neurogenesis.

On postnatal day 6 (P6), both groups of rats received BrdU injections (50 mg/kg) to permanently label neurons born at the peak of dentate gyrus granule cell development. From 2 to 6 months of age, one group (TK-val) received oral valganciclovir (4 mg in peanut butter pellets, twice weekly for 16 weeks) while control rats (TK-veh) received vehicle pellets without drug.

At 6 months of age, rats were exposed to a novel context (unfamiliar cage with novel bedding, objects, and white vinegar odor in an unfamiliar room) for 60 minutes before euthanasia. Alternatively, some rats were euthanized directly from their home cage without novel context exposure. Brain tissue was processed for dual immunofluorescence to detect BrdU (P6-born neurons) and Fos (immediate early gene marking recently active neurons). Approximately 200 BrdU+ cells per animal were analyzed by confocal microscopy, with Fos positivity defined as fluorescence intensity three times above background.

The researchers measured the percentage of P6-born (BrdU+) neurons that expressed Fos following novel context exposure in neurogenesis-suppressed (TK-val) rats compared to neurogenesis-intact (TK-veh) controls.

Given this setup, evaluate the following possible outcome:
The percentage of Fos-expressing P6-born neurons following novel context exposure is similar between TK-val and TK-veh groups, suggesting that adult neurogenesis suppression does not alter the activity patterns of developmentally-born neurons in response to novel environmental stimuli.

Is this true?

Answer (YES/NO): NO